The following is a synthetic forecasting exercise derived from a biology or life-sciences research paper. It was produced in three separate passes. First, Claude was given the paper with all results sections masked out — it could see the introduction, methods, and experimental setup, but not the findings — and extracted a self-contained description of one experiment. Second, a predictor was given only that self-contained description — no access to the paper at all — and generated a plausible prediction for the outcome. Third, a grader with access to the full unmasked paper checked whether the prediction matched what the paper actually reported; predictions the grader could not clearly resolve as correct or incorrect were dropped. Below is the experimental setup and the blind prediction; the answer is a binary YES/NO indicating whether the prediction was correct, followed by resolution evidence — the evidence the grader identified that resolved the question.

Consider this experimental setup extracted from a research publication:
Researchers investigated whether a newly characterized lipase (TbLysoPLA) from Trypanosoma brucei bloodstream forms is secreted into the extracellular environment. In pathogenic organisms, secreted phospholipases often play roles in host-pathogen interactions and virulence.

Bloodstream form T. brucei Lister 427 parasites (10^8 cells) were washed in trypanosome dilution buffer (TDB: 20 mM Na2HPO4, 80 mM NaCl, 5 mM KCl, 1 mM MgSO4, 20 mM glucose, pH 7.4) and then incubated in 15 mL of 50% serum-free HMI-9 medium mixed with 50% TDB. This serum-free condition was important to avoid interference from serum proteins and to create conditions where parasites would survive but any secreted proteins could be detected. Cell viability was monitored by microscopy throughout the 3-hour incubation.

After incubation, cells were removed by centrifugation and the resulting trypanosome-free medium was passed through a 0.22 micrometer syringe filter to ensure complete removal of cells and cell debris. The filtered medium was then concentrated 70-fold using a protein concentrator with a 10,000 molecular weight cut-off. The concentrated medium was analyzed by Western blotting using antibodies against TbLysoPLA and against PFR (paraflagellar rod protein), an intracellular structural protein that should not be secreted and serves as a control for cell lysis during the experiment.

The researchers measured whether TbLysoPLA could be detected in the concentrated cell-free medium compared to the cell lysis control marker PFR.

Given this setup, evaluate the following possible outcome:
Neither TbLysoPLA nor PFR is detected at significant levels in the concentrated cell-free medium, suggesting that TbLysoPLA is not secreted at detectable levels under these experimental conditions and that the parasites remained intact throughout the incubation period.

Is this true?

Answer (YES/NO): NO